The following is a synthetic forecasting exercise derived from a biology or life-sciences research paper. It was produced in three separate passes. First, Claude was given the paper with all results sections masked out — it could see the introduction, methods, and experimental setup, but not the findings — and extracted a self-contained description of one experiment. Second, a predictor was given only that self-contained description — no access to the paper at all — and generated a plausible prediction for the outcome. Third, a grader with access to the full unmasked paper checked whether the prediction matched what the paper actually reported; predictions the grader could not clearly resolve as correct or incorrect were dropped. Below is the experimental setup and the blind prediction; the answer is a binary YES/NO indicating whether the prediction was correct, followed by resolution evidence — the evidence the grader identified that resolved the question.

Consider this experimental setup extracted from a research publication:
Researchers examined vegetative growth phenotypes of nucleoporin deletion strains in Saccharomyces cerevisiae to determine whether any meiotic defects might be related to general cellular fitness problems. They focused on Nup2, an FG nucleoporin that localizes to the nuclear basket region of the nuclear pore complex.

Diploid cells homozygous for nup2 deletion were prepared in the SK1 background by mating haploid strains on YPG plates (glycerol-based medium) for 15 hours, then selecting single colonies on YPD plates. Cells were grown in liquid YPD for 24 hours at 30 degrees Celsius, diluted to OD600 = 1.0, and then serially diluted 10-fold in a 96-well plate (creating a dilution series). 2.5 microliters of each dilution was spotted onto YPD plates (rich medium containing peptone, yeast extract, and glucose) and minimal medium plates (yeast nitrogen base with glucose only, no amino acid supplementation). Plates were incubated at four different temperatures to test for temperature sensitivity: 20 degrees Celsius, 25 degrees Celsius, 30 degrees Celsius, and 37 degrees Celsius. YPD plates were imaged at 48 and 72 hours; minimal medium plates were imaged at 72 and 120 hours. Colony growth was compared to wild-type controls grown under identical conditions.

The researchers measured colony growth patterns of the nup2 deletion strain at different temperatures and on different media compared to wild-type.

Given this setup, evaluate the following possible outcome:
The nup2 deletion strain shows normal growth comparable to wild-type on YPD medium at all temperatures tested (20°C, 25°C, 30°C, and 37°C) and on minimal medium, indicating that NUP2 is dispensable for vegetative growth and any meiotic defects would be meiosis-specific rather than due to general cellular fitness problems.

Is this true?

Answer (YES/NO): NO